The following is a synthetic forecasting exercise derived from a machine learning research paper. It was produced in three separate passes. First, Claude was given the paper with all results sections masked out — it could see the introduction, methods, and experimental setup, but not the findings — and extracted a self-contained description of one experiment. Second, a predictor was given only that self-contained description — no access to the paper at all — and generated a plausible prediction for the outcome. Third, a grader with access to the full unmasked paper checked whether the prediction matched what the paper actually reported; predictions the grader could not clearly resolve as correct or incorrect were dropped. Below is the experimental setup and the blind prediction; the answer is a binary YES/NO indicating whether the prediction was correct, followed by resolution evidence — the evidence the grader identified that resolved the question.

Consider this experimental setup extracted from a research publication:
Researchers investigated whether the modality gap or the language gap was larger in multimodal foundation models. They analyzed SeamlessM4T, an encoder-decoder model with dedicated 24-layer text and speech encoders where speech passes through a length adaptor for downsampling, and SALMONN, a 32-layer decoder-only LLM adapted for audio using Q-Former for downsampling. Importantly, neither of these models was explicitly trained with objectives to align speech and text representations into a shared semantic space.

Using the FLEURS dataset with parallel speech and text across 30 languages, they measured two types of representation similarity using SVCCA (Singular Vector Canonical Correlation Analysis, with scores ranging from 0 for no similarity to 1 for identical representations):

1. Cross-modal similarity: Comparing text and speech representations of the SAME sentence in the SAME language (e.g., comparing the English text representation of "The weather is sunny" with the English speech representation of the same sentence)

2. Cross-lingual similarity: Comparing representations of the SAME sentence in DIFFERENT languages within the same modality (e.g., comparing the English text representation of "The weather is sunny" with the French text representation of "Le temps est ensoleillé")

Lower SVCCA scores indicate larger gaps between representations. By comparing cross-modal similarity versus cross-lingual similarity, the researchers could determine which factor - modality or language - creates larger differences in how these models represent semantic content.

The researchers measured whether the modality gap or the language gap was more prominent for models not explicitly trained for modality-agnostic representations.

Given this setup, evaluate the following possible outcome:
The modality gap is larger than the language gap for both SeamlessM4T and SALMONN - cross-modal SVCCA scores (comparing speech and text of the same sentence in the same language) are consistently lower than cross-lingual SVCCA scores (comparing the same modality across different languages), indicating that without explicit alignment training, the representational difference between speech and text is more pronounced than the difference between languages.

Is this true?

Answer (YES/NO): YES